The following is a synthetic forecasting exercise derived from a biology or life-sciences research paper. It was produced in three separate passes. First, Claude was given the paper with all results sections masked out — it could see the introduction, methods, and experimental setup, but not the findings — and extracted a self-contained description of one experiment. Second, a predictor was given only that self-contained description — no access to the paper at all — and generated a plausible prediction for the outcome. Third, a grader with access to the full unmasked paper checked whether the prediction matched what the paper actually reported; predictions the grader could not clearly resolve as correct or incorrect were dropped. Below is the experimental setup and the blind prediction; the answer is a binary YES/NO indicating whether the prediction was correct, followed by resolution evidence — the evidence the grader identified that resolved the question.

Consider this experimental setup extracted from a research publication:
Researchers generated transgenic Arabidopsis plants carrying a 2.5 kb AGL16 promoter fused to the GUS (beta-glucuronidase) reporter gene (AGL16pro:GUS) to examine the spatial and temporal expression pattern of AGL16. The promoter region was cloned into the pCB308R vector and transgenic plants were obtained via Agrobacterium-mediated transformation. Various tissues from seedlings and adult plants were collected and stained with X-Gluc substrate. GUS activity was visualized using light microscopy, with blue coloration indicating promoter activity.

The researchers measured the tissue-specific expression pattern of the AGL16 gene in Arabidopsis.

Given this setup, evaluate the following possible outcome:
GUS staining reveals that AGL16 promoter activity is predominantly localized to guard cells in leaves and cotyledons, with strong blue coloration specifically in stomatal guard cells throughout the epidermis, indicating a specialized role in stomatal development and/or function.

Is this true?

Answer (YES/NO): NO